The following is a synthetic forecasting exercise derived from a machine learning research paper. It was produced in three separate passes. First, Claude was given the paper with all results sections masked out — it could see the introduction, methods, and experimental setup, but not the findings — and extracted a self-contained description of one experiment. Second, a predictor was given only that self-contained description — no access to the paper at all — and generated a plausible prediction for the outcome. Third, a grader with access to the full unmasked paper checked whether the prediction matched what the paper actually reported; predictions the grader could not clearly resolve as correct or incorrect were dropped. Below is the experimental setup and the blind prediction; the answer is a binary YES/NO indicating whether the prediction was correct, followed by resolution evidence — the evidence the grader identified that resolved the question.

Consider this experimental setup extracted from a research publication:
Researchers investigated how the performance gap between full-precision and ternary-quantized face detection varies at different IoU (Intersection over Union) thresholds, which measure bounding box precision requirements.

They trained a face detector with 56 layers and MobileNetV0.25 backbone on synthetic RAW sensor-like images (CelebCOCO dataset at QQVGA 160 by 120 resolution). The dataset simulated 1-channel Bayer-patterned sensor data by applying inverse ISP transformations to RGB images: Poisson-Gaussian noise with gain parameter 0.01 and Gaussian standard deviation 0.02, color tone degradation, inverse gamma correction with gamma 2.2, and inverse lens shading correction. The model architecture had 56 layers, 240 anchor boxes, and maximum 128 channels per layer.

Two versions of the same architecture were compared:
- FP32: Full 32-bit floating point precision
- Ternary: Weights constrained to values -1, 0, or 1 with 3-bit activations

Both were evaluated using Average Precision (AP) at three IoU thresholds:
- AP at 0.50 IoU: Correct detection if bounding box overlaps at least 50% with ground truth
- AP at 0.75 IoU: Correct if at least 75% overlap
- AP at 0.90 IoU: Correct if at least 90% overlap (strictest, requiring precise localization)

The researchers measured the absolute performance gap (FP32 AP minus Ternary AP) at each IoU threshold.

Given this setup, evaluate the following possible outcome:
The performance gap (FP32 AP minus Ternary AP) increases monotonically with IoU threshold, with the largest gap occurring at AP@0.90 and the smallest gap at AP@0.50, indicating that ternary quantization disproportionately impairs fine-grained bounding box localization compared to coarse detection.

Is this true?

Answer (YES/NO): YES